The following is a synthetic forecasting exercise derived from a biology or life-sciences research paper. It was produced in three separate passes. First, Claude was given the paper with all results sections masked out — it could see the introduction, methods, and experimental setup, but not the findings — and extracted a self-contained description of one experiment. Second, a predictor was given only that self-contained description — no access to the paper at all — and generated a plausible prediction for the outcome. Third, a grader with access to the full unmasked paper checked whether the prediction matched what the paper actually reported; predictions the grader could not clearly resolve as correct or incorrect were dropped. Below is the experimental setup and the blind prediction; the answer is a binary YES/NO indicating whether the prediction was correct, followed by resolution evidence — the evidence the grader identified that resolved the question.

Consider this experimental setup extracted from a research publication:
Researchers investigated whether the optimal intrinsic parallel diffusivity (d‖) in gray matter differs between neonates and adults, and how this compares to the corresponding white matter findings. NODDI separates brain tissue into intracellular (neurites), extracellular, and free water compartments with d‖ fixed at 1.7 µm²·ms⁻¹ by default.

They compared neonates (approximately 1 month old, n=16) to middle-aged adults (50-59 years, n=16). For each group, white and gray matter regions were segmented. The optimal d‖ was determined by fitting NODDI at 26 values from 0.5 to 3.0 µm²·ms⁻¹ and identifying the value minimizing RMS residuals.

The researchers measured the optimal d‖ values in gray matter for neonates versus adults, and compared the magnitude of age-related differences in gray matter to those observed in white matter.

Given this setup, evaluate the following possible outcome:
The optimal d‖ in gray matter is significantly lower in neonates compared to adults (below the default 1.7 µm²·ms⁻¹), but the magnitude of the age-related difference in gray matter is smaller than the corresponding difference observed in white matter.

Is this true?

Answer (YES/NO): YES